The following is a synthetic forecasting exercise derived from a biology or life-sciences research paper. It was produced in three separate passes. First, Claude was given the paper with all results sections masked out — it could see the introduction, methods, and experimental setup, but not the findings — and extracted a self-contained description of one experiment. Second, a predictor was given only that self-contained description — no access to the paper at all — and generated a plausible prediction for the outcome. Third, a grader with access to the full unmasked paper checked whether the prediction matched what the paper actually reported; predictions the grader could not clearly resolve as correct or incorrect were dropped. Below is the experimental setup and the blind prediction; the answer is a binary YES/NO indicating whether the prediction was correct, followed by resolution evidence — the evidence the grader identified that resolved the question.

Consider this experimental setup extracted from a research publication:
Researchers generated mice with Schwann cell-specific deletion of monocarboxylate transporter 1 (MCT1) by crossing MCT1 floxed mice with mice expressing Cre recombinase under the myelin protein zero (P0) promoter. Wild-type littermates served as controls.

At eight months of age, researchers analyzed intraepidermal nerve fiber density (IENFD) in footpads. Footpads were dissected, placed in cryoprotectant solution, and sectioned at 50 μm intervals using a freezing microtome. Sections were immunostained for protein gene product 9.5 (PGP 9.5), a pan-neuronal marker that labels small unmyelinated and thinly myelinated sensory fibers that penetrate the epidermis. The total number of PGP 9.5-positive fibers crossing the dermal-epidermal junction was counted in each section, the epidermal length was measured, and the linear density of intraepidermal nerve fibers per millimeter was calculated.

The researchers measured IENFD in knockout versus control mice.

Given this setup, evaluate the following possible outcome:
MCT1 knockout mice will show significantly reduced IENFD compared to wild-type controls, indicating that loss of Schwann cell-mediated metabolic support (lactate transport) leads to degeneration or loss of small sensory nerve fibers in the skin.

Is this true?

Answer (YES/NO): NO